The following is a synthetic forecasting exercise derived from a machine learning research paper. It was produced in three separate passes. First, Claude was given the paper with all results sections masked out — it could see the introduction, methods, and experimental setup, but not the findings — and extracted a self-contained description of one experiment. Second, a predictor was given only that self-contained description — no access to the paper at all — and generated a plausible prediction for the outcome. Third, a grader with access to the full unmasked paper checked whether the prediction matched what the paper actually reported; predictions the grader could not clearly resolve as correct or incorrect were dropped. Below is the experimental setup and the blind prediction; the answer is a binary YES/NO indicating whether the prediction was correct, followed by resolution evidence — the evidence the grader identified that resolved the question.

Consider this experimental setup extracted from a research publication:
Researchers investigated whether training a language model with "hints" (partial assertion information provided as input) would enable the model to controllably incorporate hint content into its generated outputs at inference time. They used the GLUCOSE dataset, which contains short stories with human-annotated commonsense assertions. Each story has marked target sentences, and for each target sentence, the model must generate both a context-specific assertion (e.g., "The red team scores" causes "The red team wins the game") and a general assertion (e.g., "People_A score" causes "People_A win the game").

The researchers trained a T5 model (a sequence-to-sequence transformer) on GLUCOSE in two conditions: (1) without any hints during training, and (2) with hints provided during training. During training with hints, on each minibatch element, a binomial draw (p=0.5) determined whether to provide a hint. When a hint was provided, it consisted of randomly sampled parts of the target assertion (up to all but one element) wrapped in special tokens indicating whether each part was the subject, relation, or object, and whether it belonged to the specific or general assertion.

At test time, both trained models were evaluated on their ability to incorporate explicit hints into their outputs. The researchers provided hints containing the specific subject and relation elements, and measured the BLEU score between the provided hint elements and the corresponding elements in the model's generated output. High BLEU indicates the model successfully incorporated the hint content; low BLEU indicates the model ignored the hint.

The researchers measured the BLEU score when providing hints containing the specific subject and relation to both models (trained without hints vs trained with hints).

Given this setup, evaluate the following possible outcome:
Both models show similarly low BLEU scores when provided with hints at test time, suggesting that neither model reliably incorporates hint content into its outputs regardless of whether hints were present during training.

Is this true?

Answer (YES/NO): NO